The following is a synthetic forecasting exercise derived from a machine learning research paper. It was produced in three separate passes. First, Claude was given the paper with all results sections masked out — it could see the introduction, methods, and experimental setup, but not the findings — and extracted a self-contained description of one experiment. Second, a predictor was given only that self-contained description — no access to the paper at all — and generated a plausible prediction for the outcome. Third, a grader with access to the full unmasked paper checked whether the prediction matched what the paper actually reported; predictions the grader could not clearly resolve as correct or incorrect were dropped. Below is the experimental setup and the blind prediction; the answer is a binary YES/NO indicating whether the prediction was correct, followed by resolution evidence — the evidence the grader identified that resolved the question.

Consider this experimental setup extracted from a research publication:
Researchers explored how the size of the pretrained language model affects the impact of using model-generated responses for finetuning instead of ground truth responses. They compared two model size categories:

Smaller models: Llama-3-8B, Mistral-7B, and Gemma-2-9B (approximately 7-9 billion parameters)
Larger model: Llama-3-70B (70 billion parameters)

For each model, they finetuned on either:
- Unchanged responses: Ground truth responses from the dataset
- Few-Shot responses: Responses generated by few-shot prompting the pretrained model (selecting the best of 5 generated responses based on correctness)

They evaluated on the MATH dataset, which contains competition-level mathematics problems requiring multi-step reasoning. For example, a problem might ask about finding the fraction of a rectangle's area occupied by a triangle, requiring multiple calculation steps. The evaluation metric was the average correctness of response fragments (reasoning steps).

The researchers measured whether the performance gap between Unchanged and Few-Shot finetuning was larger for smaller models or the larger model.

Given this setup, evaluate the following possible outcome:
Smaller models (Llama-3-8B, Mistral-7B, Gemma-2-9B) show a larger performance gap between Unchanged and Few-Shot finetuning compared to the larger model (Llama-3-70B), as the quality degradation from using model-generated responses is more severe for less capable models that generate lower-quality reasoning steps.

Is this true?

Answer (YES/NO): NO